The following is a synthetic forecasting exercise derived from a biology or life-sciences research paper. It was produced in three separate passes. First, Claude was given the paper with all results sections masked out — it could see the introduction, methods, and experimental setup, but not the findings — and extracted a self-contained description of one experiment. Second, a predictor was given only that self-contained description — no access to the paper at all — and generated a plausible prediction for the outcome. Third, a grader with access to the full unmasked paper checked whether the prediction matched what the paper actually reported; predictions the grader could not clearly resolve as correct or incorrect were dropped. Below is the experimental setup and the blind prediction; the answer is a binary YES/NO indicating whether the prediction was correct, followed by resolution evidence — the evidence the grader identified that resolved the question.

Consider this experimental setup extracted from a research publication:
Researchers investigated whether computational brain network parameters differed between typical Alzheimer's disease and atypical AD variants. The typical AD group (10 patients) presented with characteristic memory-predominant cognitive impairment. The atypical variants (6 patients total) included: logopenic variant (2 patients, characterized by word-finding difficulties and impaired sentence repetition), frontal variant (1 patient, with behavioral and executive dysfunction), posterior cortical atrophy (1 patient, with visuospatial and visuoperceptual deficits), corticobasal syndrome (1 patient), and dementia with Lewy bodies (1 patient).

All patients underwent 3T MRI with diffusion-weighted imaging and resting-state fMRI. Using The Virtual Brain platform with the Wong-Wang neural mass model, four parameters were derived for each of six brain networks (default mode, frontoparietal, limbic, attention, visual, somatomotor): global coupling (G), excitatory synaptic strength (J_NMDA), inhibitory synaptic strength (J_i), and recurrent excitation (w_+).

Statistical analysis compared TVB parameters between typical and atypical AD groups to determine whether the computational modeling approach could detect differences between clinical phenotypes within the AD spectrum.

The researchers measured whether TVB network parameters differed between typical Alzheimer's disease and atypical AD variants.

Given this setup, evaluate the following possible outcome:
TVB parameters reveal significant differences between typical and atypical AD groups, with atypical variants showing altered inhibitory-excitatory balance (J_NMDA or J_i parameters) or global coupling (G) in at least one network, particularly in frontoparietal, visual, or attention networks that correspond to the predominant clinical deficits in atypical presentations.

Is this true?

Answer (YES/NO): NO